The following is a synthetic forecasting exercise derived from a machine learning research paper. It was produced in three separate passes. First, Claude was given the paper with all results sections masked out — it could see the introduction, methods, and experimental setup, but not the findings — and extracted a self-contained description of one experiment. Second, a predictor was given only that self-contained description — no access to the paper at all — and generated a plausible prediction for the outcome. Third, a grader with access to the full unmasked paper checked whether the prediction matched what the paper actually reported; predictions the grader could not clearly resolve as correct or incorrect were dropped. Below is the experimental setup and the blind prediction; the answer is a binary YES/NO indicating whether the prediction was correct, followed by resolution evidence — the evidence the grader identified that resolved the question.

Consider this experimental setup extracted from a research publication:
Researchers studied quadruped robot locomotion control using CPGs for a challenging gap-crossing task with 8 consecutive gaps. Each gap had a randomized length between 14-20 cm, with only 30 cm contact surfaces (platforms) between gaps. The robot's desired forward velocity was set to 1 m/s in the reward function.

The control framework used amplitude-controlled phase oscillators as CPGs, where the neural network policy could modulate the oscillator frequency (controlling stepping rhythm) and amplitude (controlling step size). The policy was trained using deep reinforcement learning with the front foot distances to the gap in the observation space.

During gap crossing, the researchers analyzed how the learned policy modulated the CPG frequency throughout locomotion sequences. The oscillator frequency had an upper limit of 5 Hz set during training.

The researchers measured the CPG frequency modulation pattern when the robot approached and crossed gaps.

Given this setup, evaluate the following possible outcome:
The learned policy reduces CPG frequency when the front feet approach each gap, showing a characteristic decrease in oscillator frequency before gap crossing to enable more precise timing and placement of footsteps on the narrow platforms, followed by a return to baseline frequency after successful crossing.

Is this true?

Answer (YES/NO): NO